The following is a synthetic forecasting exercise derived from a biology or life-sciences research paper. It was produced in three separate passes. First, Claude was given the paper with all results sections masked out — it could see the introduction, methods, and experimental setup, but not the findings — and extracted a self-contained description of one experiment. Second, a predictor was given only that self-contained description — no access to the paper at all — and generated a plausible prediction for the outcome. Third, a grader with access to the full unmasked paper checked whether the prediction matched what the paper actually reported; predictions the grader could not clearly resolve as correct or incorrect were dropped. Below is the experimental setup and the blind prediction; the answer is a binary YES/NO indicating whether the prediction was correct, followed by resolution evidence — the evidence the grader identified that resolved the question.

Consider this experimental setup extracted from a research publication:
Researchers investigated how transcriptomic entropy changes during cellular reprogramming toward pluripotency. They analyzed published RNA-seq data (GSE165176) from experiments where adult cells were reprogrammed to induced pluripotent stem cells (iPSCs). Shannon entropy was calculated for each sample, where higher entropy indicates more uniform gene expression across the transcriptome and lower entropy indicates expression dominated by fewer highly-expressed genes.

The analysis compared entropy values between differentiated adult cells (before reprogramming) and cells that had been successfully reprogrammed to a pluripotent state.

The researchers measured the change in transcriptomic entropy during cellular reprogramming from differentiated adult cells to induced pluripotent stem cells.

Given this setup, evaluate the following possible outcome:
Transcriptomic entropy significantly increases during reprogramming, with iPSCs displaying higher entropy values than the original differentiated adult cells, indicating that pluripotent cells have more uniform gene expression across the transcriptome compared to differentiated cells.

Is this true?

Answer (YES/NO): YES